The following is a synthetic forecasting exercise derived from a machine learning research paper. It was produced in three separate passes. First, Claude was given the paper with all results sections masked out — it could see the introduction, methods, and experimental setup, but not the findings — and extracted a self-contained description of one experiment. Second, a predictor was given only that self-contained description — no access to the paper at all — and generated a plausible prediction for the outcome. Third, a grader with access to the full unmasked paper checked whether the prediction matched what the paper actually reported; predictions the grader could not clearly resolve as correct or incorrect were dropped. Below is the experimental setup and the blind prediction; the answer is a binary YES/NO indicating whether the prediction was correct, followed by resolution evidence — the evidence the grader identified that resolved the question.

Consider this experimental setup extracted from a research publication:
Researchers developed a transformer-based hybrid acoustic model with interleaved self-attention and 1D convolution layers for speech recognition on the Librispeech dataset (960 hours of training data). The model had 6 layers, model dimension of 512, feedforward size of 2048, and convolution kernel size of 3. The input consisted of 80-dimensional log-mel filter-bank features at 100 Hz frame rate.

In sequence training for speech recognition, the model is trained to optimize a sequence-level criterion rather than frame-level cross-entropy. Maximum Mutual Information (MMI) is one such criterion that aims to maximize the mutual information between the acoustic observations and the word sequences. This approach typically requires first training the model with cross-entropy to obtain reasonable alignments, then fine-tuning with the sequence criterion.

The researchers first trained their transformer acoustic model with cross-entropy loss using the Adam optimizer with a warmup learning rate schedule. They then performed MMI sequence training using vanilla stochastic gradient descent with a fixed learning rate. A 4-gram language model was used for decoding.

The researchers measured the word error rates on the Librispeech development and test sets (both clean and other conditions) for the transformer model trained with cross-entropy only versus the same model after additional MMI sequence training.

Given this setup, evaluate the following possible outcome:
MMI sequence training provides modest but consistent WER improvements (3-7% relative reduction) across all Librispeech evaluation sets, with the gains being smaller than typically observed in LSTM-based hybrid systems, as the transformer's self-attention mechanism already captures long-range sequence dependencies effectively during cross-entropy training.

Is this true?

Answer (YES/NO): YES